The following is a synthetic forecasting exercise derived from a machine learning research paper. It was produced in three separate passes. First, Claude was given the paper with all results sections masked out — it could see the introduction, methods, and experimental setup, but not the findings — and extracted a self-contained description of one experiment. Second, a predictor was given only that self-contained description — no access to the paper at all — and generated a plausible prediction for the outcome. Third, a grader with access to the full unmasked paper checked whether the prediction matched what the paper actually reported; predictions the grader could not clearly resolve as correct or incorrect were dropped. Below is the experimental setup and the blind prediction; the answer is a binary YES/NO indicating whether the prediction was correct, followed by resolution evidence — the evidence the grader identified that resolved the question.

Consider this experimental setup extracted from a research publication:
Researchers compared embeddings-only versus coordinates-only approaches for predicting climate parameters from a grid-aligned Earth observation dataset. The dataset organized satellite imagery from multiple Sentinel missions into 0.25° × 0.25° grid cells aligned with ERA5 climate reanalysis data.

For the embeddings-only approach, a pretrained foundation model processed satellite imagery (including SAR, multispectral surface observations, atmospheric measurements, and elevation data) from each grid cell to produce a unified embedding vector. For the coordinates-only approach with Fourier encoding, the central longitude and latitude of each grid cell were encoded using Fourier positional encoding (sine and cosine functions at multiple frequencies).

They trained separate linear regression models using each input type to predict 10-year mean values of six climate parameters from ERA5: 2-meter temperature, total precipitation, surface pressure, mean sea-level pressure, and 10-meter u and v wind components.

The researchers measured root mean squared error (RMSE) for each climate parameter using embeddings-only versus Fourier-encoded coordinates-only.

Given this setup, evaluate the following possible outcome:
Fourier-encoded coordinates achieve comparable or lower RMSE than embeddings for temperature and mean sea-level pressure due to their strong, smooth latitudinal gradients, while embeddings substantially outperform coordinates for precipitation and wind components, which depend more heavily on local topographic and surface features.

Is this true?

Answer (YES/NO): NO